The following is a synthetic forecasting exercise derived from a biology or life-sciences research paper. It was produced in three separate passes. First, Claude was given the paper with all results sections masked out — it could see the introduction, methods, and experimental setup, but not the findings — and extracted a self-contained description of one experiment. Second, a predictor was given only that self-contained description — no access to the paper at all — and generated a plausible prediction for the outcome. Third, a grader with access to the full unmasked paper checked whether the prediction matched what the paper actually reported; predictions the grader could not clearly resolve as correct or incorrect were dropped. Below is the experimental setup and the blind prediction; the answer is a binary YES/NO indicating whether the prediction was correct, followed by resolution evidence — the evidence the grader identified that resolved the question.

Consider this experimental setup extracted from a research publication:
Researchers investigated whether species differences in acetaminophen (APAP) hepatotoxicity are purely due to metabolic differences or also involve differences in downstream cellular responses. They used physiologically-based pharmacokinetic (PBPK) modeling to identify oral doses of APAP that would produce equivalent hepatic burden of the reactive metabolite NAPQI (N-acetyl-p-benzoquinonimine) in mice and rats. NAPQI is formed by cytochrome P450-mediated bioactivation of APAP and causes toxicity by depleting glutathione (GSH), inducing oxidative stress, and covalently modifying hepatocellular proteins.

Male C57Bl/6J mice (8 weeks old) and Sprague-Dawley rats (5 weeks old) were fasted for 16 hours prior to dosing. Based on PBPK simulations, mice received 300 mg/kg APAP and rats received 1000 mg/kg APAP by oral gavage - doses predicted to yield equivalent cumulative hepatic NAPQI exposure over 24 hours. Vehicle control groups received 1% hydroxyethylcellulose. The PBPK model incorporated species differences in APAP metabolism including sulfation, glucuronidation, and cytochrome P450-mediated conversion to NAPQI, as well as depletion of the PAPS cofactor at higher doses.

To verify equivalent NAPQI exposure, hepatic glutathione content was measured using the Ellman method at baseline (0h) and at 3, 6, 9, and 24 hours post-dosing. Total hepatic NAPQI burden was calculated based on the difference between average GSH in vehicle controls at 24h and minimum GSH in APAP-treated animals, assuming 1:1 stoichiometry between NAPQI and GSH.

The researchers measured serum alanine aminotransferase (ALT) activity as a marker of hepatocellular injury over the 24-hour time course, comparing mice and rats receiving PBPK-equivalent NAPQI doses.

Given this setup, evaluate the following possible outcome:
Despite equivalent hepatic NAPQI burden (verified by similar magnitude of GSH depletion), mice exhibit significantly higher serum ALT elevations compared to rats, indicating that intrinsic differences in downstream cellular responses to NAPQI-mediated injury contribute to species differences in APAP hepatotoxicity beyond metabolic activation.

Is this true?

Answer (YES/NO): YES